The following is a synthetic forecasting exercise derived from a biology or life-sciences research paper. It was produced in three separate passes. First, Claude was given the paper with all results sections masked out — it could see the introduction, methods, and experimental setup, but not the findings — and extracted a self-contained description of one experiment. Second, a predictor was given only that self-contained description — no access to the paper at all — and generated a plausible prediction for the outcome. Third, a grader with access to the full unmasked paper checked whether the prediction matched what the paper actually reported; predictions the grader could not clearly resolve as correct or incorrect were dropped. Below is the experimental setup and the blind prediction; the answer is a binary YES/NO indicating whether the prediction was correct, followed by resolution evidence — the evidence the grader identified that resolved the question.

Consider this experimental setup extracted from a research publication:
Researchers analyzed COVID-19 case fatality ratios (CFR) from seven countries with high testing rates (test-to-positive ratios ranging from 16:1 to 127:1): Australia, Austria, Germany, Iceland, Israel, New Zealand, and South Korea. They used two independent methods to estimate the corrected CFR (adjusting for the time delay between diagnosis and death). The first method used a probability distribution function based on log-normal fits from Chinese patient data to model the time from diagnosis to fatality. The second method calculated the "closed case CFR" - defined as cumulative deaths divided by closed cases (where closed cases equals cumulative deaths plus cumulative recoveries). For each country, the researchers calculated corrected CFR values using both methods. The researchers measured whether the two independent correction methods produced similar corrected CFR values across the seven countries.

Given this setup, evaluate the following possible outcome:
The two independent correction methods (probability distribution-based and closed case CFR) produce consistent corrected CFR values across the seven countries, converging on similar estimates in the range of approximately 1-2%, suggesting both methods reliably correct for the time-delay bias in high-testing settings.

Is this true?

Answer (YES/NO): NO